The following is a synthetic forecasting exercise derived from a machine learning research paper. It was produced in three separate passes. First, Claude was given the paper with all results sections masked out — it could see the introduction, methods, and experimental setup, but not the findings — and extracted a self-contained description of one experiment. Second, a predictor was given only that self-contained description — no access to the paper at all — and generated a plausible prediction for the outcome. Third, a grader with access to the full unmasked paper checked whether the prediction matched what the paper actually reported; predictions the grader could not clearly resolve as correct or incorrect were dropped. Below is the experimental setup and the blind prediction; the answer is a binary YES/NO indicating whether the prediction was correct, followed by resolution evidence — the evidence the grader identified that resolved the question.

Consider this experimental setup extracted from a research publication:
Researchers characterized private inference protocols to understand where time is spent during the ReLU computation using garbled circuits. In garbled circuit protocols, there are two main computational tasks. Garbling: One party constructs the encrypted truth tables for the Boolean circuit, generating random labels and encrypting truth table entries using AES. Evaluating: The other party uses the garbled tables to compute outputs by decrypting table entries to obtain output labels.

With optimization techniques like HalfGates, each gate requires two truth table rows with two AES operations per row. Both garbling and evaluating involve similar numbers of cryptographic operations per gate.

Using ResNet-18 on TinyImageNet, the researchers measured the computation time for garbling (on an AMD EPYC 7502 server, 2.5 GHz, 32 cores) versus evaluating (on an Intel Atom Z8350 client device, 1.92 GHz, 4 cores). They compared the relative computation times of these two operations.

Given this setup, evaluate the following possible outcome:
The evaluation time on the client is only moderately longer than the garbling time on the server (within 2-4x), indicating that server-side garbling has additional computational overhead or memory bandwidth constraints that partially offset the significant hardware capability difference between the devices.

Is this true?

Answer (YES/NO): NO